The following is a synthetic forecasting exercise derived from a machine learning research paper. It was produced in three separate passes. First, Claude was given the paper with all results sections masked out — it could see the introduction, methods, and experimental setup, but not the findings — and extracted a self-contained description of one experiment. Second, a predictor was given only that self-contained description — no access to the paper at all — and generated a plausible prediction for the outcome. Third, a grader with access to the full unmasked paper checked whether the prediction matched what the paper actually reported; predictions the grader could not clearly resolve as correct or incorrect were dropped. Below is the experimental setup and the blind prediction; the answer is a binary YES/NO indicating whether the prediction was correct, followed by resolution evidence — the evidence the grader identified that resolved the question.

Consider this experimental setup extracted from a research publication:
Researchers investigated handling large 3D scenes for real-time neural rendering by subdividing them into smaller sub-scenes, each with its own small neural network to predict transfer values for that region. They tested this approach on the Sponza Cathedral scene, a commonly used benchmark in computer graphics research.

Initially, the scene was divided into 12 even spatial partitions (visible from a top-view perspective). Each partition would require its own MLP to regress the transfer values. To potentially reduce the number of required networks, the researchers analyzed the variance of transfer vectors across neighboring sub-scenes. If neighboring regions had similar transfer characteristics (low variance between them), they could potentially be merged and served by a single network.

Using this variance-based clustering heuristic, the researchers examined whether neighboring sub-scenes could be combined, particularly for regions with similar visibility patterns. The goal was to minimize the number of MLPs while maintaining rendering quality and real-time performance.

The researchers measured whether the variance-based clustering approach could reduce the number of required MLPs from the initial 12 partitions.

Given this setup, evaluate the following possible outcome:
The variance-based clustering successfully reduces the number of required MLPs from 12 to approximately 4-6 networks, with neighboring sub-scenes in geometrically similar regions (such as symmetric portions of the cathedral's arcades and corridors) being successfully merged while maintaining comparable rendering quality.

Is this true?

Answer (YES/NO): NO